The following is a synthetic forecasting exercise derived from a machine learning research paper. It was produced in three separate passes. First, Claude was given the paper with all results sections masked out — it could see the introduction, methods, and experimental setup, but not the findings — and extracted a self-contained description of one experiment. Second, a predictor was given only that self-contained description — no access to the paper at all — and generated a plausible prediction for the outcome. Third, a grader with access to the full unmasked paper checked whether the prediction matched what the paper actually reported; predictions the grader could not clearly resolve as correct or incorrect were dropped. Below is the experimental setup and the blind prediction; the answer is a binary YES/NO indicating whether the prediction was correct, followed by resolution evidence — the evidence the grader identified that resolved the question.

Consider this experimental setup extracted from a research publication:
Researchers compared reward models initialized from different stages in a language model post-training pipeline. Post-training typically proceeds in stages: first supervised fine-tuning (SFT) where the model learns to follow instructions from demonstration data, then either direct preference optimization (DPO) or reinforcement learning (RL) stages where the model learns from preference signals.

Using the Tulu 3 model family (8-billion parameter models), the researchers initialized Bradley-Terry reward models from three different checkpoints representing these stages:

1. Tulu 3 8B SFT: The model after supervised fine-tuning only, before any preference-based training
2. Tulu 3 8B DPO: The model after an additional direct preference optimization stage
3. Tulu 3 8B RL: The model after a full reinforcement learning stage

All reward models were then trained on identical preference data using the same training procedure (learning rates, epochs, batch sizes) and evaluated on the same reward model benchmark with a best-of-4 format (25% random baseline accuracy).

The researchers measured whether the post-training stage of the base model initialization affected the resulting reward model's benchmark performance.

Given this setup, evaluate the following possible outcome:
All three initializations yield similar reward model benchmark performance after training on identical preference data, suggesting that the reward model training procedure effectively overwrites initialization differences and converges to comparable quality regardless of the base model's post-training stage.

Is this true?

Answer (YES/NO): NO